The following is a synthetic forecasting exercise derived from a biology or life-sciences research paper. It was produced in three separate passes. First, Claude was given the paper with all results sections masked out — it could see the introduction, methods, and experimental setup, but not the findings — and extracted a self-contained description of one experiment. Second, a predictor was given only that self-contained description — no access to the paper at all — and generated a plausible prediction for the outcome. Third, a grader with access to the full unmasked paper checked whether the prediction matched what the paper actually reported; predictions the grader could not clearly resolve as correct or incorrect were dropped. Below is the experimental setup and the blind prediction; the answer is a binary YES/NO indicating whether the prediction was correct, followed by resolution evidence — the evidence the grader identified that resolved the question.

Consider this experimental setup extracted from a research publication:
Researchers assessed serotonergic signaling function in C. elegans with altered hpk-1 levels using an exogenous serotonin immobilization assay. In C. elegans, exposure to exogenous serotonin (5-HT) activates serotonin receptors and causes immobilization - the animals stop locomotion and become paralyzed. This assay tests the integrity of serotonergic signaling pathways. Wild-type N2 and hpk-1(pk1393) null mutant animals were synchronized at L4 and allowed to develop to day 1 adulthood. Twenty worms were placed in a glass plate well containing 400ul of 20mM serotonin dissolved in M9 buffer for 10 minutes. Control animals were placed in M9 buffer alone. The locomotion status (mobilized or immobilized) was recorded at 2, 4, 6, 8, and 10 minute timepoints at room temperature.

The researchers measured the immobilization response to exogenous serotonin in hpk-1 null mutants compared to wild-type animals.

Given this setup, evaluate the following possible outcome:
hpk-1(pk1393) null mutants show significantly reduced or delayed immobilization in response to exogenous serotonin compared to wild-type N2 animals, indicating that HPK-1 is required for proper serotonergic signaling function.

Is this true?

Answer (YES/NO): NO